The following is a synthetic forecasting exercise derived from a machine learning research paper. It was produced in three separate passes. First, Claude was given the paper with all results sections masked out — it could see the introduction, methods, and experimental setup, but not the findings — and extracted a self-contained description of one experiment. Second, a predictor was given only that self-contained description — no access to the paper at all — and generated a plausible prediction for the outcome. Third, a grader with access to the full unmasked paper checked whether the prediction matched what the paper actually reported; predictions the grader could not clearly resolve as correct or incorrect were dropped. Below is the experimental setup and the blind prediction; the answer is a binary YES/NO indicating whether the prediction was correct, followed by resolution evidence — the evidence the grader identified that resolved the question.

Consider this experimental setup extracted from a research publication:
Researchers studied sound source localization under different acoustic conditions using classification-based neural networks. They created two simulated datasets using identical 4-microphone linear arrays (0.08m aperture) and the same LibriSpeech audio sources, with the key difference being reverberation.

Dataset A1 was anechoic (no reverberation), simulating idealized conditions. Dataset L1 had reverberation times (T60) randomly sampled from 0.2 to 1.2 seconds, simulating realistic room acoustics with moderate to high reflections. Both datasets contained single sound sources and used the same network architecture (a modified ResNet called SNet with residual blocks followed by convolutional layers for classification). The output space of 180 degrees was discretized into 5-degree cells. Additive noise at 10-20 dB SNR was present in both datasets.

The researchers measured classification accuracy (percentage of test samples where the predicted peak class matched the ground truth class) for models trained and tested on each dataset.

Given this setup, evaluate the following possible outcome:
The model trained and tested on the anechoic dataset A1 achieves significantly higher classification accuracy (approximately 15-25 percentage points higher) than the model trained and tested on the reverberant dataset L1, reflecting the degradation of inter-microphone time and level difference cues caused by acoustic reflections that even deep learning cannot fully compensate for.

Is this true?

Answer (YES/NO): NO